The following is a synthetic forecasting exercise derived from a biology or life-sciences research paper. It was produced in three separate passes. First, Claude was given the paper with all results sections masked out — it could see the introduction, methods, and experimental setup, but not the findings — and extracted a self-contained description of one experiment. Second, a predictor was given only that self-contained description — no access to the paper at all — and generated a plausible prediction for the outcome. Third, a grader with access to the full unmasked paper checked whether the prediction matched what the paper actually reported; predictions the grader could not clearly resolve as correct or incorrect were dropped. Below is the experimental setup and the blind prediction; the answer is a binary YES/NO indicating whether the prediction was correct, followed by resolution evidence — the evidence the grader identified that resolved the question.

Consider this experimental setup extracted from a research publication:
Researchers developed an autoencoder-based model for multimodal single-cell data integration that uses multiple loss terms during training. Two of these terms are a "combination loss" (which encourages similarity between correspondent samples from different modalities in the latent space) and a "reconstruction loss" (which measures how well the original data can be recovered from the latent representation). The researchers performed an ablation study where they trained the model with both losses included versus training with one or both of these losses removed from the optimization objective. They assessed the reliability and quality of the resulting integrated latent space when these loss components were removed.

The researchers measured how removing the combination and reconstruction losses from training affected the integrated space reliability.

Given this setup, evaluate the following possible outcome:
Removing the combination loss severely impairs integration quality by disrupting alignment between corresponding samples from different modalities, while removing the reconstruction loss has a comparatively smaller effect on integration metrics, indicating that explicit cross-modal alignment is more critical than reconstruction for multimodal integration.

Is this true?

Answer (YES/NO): NO